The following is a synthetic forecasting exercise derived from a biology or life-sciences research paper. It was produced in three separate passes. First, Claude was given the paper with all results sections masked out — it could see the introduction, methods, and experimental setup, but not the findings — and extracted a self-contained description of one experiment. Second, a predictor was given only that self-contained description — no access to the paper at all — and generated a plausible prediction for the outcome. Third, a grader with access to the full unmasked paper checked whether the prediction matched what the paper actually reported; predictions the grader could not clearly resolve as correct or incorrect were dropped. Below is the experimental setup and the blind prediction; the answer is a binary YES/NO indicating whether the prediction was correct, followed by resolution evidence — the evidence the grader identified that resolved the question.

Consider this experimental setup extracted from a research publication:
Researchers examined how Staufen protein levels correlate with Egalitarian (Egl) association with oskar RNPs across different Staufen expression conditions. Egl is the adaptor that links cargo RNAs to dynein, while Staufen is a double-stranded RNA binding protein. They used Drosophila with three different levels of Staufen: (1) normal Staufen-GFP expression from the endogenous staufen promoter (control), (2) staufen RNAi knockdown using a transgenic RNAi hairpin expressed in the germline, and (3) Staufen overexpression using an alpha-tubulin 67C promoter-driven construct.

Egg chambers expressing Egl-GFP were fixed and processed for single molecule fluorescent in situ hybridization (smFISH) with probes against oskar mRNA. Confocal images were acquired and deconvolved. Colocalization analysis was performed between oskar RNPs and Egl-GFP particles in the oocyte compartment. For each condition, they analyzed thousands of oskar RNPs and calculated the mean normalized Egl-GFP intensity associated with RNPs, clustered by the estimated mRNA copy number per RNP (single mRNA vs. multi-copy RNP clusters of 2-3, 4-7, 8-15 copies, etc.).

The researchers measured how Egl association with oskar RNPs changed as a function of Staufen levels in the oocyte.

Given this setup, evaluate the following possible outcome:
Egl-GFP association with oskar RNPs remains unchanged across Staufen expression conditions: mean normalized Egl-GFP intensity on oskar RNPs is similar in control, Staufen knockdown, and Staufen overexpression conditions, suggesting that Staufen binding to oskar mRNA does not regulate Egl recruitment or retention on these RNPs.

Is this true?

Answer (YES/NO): NO